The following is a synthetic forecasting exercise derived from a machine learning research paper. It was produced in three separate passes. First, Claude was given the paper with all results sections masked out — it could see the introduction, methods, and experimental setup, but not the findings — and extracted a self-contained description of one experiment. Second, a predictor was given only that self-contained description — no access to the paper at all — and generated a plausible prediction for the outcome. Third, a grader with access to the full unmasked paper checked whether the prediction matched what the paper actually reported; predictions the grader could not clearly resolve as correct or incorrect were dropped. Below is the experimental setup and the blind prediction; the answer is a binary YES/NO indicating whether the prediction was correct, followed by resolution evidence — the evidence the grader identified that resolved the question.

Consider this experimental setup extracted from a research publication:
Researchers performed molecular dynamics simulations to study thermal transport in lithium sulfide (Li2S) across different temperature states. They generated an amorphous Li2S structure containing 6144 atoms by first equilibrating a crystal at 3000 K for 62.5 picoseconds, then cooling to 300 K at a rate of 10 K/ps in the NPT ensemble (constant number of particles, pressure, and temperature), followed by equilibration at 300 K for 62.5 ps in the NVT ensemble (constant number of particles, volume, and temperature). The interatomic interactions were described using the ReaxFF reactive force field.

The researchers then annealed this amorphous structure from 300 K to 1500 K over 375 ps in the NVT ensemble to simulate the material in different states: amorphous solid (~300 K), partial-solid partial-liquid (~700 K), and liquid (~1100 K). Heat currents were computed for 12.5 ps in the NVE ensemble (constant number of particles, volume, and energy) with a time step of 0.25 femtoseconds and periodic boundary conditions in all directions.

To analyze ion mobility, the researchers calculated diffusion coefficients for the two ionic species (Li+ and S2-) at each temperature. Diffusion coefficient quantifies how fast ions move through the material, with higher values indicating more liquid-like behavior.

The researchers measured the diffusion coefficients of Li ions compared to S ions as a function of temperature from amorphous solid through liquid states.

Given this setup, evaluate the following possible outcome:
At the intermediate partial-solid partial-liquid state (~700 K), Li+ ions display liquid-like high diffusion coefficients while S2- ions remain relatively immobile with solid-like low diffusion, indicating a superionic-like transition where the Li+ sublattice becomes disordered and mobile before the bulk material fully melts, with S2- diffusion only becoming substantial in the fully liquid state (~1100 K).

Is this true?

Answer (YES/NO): YES